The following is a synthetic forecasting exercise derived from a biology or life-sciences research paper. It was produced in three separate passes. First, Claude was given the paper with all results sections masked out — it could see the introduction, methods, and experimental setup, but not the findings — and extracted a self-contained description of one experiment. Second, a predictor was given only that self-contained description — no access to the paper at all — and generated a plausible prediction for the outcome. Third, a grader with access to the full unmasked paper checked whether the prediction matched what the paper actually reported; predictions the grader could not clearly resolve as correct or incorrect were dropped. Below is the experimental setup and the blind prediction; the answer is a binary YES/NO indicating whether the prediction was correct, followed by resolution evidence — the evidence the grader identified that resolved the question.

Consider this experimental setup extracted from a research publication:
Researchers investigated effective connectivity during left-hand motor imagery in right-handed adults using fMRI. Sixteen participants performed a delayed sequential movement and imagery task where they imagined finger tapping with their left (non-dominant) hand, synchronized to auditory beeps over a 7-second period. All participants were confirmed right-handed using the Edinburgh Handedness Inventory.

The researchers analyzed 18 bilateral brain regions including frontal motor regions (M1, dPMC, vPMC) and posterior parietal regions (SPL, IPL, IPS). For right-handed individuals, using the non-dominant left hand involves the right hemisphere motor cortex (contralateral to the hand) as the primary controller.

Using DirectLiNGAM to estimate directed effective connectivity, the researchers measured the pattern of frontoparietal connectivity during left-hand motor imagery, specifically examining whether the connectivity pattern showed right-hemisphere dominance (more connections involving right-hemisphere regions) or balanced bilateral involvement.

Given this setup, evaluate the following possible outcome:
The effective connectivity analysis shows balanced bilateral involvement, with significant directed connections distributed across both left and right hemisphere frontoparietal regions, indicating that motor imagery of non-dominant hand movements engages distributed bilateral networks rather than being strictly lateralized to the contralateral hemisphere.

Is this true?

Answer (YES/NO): NO